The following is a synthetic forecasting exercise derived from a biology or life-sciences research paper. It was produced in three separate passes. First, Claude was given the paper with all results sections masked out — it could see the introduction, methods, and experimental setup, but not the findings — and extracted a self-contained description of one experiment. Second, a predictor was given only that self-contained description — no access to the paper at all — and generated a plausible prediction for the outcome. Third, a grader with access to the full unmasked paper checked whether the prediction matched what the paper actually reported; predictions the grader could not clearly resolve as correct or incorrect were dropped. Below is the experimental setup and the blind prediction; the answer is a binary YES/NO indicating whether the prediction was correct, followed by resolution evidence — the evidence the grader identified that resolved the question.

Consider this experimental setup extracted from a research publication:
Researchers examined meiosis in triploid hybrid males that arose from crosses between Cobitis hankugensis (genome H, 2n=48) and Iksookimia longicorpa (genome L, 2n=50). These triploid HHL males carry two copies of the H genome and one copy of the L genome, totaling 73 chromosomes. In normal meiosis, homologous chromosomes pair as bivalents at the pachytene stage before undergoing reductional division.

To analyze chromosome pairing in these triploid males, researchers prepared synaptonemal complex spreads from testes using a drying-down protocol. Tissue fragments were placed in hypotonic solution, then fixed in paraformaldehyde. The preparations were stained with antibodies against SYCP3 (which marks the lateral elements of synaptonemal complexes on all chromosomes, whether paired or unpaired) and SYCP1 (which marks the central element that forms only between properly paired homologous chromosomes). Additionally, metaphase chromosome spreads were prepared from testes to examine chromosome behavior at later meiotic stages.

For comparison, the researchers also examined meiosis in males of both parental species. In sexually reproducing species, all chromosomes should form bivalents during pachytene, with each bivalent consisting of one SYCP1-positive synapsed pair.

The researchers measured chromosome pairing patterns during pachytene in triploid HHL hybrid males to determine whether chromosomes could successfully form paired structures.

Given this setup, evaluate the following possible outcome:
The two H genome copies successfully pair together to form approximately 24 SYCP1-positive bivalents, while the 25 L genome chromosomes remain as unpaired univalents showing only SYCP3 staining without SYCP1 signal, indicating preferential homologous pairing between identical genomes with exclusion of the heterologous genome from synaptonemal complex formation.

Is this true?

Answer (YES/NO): NO